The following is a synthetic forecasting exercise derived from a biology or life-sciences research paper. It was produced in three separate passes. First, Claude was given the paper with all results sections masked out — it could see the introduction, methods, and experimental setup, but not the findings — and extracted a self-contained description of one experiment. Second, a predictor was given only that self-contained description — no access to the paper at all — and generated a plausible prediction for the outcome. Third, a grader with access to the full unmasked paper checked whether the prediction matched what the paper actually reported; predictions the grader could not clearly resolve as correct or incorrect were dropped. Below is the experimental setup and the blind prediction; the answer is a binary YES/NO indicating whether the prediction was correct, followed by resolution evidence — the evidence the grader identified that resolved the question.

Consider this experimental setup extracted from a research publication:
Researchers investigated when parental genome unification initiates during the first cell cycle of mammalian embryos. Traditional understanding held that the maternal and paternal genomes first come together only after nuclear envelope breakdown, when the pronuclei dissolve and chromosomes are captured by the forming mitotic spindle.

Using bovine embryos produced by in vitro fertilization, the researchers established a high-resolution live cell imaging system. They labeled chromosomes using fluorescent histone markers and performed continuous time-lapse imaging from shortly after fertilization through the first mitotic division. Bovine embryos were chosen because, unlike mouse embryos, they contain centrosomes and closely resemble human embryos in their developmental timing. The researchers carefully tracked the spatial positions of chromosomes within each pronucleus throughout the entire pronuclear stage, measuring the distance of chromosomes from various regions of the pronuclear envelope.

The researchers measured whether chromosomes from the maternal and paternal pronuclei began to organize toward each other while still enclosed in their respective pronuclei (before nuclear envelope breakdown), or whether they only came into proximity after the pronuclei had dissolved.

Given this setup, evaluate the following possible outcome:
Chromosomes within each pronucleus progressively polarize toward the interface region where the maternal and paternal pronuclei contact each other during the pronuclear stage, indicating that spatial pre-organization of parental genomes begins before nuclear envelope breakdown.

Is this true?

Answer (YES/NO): YES